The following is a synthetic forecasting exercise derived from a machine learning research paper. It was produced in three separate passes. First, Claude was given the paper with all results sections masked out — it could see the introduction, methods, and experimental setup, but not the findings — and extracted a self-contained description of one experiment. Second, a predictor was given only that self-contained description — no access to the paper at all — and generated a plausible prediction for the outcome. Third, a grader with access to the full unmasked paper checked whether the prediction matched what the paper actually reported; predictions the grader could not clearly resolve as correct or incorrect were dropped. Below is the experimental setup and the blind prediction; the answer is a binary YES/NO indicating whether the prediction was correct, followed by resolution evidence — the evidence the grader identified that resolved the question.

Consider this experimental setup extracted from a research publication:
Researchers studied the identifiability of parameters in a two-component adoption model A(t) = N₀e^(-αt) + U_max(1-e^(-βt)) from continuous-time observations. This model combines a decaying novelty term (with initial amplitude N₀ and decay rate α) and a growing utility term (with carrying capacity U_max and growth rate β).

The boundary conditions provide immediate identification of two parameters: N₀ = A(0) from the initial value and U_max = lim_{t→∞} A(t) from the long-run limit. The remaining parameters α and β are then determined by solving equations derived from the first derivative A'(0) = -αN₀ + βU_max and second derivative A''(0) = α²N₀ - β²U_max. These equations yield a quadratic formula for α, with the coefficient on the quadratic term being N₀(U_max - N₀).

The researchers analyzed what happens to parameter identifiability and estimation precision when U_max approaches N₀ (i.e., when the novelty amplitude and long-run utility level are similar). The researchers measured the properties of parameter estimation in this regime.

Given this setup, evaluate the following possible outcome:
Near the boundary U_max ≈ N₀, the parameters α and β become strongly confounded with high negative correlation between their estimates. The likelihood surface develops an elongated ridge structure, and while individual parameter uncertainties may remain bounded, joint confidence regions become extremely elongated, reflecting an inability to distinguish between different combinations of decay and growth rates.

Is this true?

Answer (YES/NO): YES